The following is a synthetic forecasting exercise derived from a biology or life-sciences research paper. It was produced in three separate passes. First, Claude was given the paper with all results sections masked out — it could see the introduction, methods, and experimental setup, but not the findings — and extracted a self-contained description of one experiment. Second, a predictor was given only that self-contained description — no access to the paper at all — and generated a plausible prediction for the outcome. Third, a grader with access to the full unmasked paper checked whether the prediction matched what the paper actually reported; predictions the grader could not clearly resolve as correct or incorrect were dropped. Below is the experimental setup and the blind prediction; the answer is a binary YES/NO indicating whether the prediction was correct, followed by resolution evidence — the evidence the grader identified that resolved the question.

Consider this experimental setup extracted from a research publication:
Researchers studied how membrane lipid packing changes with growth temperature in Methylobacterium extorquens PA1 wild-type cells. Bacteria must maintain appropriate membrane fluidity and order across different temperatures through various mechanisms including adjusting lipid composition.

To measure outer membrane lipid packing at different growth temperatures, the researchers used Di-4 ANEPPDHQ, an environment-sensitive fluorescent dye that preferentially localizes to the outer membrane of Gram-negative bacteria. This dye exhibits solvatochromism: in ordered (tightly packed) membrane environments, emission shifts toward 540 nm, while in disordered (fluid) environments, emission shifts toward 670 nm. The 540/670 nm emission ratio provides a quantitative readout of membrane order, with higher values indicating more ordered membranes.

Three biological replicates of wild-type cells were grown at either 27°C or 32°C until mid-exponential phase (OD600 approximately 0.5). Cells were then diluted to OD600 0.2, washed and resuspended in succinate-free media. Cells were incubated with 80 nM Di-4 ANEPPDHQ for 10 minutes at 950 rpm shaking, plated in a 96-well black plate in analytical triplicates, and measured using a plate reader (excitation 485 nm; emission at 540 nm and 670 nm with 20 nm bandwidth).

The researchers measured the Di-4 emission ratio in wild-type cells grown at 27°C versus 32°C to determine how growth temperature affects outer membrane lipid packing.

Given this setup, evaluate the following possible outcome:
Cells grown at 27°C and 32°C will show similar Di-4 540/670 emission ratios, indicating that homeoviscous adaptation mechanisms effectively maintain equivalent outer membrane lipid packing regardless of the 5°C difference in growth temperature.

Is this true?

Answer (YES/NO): YES